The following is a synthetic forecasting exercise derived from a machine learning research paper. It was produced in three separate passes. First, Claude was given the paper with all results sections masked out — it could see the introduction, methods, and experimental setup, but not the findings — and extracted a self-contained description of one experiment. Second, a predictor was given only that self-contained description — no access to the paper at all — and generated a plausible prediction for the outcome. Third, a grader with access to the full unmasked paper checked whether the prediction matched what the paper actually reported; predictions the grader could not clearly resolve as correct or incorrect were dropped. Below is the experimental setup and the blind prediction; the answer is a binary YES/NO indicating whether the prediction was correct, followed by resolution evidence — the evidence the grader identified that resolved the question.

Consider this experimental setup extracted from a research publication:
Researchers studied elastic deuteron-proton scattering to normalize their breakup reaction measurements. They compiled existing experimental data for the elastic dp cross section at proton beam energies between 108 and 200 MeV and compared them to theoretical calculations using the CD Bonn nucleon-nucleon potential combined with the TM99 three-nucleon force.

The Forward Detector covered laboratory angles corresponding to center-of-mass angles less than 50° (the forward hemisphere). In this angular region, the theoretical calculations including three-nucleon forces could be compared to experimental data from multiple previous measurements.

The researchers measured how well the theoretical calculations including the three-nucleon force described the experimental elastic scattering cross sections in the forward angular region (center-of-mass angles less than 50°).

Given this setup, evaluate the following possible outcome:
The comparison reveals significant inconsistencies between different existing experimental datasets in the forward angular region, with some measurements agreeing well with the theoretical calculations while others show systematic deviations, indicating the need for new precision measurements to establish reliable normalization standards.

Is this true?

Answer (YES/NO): NO